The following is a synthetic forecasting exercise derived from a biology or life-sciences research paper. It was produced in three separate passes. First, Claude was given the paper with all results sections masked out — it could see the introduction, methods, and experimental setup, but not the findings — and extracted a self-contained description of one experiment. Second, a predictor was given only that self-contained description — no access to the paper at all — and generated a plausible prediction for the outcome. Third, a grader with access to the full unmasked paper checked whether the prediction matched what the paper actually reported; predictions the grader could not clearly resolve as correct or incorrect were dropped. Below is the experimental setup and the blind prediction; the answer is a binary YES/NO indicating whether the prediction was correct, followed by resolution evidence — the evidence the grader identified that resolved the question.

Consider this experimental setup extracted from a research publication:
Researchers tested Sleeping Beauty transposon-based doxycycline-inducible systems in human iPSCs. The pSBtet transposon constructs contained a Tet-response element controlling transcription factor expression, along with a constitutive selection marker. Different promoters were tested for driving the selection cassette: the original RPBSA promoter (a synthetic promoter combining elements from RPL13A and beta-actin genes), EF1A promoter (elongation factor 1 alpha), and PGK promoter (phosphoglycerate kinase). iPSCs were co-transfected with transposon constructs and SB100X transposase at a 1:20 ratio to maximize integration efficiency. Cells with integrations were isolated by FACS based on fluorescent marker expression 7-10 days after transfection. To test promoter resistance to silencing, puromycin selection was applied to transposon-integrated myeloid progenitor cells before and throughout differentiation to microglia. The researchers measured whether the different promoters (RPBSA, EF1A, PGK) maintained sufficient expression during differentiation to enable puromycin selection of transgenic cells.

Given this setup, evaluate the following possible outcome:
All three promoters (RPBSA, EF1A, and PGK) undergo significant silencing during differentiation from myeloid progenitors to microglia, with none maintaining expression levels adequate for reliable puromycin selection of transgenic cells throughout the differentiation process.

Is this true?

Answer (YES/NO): NO